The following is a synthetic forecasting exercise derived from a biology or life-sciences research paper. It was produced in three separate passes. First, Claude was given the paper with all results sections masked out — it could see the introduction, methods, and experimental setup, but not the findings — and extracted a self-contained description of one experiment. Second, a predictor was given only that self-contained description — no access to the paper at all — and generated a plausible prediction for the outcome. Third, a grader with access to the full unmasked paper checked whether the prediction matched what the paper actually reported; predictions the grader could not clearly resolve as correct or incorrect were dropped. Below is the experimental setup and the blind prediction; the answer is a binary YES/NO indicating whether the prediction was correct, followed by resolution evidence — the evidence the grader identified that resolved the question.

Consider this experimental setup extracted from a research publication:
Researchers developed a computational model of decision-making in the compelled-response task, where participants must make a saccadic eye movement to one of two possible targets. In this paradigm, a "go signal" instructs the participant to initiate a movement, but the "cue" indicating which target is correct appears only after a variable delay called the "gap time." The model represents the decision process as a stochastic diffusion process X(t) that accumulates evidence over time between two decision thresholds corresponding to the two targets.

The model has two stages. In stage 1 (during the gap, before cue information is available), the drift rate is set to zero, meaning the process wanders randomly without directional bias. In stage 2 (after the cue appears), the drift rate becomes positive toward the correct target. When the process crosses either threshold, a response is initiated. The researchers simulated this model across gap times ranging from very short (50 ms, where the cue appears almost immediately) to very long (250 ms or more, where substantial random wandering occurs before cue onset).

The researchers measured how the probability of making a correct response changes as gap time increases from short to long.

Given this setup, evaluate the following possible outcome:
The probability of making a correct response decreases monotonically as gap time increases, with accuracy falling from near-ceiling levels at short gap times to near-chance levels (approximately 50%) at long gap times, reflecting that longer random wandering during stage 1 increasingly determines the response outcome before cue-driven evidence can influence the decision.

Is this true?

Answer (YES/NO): YES